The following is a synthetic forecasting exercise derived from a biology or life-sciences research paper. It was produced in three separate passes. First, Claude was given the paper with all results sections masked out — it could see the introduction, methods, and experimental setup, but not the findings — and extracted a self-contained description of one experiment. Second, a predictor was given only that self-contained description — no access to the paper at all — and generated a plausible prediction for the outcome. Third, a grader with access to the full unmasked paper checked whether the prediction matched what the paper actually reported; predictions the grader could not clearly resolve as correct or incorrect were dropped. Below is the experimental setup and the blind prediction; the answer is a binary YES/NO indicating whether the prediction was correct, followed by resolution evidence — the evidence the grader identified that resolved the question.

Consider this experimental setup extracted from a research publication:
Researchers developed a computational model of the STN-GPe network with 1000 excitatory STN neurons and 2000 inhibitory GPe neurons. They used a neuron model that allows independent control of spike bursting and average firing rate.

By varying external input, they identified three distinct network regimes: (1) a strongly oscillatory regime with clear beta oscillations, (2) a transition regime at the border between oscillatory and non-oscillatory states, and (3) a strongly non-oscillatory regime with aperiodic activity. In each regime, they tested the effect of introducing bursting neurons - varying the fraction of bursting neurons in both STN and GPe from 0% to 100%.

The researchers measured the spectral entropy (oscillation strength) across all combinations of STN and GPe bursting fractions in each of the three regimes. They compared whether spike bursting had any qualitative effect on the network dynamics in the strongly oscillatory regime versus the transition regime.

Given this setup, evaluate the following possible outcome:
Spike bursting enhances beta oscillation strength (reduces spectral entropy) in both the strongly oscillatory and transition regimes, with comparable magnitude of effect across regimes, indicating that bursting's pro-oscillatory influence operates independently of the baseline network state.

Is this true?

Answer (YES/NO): NO